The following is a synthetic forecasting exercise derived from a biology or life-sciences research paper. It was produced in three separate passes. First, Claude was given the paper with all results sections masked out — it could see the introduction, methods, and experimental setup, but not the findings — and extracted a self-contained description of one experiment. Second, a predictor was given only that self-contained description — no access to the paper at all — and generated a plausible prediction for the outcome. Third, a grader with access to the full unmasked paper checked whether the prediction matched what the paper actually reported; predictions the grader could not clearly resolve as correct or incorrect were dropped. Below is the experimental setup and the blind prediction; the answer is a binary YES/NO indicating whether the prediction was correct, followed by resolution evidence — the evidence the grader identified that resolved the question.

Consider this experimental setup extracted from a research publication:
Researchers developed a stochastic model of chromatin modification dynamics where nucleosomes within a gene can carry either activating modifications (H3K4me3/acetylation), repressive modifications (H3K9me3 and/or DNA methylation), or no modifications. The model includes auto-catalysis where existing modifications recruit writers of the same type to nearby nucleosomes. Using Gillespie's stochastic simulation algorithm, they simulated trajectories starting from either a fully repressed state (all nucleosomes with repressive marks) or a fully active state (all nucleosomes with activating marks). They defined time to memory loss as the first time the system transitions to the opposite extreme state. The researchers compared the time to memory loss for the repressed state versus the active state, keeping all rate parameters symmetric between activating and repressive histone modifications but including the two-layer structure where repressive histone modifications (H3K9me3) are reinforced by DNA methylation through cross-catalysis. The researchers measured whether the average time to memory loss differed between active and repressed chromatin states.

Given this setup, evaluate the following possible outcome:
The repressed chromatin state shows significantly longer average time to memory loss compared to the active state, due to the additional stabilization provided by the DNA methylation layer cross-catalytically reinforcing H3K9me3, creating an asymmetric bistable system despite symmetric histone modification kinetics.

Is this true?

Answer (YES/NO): YES